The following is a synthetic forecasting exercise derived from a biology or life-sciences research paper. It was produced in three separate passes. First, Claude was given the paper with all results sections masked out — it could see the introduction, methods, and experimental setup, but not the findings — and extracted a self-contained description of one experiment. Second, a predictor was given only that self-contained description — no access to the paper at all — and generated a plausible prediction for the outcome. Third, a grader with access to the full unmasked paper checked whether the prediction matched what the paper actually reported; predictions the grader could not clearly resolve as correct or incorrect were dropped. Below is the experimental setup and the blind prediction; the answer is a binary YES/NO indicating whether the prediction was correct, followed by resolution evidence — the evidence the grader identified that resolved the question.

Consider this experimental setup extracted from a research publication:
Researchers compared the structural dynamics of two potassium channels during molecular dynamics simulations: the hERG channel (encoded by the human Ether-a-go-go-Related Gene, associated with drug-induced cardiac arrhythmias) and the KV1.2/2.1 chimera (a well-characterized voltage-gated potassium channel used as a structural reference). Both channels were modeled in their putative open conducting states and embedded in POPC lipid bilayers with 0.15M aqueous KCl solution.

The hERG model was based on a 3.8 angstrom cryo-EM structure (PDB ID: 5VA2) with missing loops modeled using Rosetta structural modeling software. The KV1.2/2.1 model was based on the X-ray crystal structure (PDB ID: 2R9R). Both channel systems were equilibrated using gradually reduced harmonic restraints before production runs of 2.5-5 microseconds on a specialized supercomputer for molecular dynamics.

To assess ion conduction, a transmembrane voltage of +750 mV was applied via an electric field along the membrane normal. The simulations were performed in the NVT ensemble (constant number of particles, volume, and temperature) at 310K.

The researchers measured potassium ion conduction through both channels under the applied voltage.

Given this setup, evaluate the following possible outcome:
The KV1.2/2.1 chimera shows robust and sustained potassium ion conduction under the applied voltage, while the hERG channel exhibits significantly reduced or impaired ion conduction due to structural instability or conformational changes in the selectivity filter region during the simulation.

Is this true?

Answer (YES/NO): NO